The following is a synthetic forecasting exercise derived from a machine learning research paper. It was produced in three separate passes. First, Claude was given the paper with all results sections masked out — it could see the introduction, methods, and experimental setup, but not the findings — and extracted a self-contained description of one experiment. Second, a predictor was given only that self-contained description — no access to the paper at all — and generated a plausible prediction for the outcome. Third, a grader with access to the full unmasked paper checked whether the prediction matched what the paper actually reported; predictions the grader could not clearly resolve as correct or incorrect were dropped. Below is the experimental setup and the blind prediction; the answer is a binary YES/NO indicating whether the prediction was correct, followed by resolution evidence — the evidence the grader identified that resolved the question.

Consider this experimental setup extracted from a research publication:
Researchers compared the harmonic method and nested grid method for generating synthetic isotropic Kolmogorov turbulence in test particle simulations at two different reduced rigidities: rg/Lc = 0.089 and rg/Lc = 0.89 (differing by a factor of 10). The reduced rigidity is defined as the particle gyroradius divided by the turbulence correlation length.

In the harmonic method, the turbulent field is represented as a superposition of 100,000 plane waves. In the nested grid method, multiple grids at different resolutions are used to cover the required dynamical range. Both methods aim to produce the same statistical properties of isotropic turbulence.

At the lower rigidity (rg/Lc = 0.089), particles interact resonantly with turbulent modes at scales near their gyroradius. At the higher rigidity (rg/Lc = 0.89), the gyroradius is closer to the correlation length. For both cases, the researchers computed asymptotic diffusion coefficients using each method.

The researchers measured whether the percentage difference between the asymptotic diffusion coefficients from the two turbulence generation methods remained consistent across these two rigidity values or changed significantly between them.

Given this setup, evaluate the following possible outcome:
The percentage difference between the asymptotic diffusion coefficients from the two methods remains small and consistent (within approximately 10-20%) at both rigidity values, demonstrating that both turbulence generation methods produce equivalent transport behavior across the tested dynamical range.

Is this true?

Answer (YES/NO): YES